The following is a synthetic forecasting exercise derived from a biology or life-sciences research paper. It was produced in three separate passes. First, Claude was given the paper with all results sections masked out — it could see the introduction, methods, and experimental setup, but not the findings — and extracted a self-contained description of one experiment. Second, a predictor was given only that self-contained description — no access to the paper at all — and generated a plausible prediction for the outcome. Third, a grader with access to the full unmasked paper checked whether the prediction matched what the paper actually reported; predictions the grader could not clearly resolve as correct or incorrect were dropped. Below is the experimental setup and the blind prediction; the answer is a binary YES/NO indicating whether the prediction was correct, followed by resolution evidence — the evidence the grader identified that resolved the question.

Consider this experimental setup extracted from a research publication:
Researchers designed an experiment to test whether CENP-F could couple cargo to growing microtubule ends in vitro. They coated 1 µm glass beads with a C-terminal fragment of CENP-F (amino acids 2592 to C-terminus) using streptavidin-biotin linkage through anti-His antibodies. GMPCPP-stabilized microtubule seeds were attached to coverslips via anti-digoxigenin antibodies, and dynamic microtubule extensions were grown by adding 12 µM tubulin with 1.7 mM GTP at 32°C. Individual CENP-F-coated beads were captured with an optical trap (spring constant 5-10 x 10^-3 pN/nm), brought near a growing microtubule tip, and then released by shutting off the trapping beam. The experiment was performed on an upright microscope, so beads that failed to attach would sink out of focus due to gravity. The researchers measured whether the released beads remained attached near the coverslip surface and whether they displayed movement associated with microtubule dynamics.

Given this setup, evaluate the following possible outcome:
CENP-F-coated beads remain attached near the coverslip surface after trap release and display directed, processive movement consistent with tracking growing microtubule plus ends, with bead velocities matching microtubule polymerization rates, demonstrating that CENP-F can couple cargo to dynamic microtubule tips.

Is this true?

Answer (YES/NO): YES